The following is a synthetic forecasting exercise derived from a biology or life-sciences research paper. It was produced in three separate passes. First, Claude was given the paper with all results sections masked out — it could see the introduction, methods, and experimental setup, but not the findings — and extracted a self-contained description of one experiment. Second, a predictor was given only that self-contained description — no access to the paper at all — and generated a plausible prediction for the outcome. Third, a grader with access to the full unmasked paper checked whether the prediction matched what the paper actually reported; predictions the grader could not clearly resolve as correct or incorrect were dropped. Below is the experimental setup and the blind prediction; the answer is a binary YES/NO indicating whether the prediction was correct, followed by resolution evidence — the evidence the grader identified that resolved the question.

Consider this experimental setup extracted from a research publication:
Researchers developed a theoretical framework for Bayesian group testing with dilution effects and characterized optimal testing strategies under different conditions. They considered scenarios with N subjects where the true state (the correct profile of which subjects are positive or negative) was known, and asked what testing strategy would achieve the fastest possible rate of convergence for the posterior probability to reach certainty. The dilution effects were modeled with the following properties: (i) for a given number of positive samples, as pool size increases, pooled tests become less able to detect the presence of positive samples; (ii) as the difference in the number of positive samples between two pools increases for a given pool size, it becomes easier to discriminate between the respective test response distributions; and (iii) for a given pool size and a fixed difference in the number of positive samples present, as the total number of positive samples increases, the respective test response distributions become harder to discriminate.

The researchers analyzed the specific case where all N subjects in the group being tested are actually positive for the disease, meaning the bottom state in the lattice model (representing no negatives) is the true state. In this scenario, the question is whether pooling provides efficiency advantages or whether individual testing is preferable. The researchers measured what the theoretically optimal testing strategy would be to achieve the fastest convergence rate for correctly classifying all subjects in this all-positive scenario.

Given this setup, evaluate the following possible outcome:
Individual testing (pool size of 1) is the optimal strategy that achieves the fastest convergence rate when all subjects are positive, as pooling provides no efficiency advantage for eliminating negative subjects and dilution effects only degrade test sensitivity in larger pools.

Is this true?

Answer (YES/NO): YES